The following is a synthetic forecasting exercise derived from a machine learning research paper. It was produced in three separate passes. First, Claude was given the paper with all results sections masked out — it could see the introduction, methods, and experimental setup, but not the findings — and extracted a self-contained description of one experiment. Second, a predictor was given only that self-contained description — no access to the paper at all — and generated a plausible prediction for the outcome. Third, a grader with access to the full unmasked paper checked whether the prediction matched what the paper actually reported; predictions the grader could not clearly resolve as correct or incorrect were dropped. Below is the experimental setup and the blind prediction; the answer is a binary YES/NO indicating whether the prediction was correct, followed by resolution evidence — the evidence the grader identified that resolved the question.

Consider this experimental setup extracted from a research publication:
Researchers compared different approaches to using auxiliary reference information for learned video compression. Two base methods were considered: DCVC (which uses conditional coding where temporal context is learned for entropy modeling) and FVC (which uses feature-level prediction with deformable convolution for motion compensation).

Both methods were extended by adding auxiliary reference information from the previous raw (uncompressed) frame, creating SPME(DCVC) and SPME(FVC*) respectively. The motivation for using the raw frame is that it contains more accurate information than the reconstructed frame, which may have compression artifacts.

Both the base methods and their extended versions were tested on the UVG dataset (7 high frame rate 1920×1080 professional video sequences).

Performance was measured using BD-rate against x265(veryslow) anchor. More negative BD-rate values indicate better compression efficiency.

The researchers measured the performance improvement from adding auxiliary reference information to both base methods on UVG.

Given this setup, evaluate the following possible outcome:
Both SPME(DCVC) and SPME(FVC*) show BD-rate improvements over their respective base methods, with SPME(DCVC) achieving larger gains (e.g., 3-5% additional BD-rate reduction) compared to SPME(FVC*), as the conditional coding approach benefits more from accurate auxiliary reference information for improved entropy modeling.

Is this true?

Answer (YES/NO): NO